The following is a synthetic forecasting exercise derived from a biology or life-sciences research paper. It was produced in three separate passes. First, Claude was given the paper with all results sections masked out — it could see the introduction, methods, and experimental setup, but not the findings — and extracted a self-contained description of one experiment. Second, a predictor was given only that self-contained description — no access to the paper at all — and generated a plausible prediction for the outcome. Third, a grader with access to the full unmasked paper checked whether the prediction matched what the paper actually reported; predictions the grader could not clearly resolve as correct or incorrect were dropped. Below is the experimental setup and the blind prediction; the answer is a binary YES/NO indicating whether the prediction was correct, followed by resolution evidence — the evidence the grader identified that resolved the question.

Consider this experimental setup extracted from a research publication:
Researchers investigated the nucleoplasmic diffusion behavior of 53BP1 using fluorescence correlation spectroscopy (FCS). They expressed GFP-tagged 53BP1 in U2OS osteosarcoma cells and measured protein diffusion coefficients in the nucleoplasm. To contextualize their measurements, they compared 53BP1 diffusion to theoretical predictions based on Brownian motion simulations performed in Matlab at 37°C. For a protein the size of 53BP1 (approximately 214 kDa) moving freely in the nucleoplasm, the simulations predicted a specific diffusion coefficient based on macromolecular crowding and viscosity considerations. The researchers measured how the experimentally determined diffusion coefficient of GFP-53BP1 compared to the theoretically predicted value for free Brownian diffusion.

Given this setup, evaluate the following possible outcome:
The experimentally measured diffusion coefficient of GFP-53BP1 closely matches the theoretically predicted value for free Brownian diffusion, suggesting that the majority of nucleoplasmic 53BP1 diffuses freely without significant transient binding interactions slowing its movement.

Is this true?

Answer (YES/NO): NO